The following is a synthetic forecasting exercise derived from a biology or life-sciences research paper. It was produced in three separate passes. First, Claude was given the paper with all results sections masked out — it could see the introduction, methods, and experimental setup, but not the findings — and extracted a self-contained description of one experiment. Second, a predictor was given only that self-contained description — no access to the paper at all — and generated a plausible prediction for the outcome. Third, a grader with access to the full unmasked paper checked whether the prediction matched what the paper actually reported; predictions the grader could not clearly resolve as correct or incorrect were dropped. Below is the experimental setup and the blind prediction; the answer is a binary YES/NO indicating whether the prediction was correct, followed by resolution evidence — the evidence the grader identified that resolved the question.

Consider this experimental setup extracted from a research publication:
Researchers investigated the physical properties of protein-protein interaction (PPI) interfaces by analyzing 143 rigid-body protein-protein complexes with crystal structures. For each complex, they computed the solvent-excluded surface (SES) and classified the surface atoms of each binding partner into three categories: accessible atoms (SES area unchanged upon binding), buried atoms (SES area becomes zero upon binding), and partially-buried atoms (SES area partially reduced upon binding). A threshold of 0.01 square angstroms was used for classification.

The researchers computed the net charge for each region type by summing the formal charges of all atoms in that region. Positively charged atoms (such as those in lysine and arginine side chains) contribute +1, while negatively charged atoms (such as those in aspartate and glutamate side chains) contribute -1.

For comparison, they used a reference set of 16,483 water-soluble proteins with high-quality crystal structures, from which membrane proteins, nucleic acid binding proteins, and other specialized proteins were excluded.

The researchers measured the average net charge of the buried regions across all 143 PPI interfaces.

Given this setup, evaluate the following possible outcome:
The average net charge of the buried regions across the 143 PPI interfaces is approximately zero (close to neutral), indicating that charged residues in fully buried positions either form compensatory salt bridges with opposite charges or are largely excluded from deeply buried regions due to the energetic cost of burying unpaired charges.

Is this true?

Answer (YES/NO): NO